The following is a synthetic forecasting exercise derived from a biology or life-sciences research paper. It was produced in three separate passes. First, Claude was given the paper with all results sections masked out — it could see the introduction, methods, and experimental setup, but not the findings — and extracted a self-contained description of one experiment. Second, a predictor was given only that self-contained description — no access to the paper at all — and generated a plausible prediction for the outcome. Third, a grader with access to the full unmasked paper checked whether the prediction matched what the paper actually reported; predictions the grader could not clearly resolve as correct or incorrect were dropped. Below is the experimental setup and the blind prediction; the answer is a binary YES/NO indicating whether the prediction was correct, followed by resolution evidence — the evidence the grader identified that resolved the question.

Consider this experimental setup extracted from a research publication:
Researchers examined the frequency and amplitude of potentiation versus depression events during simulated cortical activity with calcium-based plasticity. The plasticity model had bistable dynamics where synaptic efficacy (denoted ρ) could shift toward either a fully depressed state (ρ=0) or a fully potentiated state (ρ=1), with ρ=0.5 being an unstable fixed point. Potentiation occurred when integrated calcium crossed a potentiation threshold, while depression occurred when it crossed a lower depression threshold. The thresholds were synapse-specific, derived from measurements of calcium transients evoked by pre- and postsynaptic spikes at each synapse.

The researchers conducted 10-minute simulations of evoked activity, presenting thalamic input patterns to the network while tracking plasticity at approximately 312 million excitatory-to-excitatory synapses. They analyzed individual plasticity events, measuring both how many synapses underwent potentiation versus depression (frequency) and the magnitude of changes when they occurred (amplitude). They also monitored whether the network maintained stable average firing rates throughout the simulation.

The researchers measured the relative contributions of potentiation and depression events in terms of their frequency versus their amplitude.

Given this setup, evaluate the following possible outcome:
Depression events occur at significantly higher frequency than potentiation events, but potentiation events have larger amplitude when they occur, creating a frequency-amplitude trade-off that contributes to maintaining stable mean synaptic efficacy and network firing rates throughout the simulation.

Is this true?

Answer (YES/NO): YES